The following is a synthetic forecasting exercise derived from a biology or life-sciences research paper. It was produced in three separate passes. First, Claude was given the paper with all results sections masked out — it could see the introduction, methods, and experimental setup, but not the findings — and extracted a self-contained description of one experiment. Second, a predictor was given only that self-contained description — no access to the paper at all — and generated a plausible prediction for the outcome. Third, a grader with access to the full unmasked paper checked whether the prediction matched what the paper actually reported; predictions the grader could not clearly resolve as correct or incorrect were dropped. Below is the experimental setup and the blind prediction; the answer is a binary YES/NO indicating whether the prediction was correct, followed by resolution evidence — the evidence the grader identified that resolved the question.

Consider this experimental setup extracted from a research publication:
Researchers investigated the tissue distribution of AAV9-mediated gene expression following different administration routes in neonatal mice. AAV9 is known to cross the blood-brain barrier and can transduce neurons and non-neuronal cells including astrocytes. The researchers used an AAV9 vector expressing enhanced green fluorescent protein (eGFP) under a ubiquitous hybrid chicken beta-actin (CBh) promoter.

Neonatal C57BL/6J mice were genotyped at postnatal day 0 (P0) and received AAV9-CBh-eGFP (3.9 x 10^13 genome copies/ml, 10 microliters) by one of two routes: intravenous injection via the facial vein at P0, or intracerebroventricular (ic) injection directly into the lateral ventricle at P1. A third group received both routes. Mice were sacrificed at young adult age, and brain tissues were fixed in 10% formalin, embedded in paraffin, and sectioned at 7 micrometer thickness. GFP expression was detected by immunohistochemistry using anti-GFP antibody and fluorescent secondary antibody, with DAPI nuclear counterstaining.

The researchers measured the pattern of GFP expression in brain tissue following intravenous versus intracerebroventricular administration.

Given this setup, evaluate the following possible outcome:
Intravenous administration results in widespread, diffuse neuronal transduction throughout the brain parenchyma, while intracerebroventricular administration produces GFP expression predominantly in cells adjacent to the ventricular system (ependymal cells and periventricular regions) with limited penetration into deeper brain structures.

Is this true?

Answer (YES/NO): NO